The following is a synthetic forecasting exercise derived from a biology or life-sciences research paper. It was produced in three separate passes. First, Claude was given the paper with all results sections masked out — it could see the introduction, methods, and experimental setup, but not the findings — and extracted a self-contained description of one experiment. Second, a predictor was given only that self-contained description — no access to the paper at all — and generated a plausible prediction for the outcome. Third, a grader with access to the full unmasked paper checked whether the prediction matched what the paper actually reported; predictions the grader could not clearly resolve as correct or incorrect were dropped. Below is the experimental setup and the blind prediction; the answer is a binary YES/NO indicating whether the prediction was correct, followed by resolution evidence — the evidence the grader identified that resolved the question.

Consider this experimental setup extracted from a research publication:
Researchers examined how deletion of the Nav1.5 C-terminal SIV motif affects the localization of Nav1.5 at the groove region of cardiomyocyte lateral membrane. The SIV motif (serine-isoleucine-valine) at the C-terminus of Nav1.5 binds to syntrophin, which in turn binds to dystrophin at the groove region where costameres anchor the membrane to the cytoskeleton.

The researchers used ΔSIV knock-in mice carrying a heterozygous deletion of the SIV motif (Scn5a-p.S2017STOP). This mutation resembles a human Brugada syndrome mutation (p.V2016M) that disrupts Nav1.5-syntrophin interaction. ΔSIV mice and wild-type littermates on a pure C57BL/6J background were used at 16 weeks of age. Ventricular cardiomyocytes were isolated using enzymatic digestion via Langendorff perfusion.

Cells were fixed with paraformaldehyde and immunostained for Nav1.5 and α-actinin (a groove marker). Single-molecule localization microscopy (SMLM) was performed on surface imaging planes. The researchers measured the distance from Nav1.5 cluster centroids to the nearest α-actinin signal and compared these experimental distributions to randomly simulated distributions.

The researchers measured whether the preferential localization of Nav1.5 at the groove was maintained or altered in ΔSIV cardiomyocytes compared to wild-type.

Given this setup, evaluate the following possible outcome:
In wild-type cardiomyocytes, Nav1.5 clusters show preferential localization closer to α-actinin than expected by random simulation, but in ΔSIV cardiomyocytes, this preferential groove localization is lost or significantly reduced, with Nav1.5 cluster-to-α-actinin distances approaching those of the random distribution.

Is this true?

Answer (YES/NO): NO